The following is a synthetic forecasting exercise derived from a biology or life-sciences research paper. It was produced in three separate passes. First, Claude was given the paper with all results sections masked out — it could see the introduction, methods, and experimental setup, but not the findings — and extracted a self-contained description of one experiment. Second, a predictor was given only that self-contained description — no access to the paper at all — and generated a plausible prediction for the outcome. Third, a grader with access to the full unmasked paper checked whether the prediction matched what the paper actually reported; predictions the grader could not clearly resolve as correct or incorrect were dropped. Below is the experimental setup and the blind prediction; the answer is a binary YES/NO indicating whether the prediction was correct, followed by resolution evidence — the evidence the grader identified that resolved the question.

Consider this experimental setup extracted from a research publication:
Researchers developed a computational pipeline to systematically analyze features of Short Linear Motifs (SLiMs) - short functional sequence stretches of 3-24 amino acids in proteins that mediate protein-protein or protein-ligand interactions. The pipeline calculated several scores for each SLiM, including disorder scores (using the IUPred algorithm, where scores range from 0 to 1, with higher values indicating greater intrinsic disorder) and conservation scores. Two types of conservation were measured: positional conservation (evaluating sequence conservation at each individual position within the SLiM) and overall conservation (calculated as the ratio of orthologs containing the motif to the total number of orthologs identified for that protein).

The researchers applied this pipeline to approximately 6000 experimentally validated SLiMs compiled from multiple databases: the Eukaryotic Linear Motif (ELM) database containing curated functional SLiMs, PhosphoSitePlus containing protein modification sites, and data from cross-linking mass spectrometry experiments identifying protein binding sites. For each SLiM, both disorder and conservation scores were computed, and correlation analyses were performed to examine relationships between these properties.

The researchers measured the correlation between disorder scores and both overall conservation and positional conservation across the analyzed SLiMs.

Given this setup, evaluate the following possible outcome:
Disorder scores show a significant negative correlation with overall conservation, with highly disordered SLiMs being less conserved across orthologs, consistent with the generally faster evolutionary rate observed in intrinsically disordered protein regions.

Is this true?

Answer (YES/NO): YES